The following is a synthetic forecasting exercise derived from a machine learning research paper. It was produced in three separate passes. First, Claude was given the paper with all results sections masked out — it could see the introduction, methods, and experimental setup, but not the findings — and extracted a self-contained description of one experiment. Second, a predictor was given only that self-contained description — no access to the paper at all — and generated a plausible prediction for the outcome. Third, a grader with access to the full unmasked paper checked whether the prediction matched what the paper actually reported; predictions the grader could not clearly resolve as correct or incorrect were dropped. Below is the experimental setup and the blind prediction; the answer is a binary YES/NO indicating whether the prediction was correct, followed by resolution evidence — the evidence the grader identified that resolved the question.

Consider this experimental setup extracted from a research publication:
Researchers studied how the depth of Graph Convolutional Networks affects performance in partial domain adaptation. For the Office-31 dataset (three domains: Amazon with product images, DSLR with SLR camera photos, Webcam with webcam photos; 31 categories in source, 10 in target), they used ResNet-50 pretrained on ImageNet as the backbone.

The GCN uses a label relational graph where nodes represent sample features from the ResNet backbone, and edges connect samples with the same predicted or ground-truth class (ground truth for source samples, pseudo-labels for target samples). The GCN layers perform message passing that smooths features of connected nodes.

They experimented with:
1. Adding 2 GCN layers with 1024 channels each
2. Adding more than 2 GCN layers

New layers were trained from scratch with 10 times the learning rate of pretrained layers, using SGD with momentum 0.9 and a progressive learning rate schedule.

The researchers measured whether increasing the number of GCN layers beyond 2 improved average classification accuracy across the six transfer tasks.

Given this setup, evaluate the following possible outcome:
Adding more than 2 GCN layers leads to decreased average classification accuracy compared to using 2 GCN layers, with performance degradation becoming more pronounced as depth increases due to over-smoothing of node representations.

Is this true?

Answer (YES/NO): NO